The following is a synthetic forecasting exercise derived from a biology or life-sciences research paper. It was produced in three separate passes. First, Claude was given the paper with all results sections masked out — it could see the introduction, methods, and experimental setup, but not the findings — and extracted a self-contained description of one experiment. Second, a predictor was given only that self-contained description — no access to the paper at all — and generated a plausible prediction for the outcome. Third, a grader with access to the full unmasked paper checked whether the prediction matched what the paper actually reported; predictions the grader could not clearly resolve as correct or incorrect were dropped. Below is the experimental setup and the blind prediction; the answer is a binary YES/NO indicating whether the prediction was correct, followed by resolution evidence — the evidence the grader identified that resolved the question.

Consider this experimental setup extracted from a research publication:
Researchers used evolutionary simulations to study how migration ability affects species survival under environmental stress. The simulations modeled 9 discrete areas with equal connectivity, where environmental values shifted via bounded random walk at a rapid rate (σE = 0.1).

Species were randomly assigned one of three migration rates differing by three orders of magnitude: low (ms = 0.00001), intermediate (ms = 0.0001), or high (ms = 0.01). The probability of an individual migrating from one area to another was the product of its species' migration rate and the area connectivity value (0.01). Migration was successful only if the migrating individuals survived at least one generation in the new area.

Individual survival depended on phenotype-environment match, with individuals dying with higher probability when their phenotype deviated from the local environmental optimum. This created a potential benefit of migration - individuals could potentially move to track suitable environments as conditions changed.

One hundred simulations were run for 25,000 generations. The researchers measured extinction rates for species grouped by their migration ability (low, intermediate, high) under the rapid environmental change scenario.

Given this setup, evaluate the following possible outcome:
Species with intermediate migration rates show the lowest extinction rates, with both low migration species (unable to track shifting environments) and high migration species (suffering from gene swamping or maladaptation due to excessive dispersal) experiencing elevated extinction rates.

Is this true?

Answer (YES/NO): NO